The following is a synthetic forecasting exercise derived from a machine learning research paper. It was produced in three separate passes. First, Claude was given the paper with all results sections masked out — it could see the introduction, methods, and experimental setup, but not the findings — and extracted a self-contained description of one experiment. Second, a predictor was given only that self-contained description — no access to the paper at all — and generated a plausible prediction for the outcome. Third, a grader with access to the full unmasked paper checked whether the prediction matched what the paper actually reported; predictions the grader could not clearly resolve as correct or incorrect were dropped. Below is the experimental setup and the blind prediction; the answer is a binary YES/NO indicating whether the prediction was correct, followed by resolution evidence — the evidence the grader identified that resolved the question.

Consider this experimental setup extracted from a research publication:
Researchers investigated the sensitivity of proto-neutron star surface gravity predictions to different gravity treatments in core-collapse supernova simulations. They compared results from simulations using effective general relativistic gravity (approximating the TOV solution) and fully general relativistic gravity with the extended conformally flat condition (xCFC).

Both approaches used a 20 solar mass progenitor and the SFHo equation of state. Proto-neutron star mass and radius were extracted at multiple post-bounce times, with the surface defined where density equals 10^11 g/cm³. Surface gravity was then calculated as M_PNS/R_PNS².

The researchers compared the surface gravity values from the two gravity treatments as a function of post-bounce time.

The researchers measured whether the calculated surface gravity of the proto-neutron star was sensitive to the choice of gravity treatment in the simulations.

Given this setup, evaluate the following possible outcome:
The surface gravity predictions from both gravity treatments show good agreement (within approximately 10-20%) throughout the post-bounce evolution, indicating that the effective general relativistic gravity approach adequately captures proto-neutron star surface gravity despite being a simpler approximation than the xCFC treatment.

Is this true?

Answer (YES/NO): NO